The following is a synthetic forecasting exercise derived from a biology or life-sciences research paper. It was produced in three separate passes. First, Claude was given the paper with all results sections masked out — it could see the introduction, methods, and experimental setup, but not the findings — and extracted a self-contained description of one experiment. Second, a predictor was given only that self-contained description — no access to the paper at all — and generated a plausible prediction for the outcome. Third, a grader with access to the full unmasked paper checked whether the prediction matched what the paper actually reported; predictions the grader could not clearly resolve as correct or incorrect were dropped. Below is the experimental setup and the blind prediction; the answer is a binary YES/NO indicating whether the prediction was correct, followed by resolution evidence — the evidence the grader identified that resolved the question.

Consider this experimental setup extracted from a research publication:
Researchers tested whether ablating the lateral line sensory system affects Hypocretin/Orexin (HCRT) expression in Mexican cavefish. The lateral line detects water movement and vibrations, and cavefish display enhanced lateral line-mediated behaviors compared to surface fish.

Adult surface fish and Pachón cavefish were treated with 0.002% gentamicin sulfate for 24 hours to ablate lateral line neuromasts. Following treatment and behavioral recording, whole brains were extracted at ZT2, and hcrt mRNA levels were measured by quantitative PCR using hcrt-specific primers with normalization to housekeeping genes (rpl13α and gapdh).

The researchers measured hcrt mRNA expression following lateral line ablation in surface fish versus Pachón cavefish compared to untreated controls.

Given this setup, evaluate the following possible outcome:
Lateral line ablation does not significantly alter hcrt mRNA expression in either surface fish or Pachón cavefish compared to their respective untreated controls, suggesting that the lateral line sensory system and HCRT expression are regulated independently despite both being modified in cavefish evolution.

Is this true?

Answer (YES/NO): NO